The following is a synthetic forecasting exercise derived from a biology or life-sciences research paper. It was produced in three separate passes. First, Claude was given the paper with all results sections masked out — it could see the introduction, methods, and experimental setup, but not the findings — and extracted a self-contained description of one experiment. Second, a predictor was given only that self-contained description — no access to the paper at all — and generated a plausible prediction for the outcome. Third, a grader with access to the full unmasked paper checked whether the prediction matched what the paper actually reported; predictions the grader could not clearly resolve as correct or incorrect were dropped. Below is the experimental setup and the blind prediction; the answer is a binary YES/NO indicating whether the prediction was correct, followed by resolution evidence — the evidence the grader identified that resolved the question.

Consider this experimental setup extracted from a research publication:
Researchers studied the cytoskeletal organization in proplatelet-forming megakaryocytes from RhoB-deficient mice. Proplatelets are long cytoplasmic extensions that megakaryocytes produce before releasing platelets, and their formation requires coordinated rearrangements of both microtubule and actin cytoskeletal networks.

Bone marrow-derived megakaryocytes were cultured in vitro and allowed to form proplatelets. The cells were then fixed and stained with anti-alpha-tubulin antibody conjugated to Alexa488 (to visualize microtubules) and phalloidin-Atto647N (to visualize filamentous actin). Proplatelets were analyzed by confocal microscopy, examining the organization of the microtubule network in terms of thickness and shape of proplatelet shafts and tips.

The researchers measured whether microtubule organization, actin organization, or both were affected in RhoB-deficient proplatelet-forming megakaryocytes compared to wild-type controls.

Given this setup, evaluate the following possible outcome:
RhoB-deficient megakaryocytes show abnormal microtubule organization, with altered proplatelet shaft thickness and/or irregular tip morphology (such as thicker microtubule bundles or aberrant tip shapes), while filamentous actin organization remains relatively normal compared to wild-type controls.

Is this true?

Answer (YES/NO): YES